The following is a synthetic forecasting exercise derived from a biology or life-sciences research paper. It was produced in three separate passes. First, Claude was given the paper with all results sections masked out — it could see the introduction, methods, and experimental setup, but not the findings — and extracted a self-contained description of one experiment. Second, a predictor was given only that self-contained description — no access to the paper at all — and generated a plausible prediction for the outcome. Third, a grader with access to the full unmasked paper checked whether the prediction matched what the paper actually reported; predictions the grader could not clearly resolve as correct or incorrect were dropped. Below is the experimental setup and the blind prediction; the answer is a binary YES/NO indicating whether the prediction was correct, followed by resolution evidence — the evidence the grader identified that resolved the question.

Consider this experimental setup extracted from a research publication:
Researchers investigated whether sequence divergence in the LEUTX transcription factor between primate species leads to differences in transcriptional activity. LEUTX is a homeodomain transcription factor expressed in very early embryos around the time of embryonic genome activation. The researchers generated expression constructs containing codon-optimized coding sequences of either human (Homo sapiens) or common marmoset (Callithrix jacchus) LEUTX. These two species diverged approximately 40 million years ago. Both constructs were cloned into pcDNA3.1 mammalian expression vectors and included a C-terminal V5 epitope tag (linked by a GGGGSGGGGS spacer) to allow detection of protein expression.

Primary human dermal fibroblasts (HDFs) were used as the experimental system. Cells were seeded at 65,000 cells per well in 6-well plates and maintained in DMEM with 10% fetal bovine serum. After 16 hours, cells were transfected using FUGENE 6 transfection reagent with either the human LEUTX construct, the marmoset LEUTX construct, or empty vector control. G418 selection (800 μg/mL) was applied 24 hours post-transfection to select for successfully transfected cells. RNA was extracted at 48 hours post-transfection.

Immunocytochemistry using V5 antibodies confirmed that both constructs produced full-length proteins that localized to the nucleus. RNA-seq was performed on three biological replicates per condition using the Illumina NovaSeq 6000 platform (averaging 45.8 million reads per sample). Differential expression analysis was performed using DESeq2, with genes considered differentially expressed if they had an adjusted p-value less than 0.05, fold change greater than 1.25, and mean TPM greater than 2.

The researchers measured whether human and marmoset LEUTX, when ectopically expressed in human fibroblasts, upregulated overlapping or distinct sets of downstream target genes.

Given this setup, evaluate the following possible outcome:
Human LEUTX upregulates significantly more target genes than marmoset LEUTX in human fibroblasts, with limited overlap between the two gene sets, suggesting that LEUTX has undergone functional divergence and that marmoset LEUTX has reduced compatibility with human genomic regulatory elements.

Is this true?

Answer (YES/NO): NO